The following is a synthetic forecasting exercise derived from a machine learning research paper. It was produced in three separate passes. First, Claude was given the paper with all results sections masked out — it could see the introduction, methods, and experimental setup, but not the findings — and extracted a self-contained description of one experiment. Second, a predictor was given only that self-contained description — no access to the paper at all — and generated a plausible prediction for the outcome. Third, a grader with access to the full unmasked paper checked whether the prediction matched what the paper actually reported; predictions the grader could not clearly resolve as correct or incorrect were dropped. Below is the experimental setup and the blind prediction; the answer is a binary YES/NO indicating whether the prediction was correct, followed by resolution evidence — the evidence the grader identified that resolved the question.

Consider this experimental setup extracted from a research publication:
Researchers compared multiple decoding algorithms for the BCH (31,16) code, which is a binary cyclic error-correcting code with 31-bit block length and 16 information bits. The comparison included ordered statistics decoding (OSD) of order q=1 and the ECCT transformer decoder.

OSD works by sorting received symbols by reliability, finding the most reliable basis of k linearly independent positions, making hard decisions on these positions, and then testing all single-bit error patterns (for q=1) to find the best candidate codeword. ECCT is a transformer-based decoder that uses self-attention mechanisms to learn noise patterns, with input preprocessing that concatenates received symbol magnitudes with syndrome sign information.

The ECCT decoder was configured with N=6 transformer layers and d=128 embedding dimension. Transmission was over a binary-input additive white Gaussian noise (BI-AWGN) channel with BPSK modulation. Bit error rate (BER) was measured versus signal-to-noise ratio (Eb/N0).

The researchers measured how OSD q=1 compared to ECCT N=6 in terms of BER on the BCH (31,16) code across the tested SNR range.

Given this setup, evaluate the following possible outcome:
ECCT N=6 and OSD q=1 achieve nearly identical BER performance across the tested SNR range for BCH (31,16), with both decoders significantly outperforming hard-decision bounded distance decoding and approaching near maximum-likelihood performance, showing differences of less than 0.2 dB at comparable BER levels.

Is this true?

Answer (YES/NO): NO